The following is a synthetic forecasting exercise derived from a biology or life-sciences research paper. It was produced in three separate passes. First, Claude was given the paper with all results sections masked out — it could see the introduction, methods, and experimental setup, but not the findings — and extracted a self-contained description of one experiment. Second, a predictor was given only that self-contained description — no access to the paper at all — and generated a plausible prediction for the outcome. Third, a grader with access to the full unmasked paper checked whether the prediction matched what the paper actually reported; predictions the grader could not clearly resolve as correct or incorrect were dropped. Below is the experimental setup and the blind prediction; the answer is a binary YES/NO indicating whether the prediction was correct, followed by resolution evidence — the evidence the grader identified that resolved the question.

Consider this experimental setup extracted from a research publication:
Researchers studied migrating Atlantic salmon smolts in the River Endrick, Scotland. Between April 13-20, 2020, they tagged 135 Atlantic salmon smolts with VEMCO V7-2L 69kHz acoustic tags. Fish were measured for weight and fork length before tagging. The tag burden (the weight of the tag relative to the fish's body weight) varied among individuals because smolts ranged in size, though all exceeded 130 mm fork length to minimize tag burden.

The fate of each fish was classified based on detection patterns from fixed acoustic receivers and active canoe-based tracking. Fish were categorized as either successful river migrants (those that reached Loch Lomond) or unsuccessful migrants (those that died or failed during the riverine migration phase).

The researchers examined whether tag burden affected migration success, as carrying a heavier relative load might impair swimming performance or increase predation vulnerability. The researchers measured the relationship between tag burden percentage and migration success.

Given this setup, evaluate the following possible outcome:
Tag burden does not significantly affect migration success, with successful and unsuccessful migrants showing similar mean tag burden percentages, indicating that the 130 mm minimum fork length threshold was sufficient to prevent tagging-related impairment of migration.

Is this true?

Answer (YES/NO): YES